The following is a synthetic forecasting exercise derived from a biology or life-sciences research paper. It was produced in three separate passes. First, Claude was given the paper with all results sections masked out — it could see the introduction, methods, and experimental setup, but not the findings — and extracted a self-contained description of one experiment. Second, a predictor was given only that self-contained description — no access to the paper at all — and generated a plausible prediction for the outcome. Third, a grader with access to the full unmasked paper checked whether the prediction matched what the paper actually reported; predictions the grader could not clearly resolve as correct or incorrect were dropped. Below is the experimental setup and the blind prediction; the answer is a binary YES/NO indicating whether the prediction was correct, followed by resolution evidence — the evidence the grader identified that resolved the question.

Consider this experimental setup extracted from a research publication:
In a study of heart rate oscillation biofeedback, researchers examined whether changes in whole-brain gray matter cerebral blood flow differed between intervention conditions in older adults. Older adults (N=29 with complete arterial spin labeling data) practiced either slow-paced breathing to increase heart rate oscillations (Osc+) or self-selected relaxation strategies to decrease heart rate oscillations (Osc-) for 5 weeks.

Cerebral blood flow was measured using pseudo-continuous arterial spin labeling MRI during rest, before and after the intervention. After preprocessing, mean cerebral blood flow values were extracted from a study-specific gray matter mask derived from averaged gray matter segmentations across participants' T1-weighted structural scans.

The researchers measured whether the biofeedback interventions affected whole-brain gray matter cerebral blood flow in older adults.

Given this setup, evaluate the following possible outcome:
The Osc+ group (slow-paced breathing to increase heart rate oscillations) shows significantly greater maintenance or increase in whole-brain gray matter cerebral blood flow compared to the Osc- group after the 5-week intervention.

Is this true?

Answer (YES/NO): NO